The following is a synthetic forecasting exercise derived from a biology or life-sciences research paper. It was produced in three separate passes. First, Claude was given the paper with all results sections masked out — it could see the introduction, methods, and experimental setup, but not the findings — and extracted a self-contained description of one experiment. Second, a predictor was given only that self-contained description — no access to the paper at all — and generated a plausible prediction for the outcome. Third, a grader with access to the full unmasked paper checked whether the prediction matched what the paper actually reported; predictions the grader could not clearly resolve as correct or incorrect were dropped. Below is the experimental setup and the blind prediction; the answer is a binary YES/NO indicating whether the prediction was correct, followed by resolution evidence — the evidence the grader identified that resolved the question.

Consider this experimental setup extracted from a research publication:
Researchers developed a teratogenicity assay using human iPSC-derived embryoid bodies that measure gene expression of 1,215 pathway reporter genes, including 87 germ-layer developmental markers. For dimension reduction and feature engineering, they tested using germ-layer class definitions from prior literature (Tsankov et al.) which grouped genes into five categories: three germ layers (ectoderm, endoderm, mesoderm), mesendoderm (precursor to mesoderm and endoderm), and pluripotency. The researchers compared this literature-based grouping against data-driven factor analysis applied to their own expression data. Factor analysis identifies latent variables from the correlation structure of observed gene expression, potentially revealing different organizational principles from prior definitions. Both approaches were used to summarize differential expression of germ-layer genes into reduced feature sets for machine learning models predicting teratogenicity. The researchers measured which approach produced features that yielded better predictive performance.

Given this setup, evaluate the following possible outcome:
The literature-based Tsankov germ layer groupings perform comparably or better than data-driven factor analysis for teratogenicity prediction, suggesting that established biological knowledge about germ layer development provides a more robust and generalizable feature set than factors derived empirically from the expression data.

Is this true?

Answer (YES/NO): NO